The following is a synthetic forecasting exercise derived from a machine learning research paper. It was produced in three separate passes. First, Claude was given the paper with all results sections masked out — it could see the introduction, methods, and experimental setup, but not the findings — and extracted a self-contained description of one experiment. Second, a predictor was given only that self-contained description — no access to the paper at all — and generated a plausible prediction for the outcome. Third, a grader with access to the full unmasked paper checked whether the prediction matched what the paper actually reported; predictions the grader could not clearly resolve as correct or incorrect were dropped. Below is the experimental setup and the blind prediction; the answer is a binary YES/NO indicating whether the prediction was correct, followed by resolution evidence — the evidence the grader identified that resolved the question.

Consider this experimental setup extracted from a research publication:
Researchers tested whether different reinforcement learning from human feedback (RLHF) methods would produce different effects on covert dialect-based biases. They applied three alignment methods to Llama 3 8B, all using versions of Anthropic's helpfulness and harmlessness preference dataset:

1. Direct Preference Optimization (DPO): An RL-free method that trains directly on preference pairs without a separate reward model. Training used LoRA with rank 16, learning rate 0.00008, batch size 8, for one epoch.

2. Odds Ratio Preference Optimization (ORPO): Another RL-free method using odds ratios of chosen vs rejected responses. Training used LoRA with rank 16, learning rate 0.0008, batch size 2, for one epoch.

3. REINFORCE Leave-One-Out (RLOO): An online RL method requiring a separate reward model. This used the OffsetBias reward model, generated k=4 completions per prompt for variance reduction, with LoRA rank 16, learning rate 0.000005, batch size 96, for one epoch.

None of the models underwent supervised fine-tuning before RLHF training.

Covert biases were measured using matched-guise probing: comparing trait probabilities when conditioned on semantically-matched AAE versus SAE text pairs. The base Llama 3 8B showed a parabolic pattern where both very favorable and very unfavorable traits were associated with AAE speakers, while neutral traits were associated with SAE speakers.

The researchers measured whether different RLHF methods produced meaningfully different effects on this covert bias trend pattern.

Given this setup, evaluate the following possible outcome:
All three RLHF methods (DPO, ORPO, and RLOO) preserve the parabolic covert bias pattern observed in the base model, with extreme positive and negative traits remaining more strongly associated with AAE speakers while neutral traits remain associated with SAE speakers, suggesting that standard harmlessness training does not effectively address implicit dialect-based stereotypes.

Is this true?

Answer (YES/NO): YES